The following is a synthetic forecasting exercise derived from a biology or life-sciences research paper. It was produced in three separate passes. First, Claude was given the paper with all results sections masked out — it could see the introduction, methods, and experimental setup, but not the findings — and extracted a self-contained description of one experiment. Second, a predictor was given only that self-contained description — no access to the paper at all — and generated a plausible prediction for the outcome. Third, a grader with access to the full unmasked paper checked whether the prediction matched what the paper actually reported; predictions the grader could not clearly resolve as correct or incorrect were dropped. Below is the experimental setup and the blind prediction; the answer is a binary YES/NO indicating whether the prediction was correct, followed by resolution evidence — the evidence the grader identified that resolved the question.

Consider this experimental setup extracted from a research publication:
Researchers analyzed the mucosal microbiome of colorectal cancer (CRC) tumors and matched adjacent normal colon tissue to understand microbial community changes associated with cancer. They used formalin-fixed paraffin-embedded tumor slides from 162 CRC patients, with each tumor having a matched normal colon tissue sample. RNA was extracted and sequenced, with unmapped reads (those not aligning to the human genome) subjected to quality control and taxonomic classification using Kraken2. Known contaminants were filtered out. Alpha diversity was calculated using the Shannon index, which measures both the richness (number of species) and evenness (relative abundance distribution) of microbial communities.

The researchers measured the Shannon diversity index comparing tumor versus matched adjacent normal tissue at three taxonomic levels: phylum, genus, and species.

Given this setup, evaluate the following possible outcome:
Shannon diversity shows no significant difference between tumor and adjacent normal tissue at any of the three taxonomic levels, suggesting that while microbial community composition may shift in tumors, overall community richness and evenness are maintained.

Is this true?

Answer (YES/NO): NO